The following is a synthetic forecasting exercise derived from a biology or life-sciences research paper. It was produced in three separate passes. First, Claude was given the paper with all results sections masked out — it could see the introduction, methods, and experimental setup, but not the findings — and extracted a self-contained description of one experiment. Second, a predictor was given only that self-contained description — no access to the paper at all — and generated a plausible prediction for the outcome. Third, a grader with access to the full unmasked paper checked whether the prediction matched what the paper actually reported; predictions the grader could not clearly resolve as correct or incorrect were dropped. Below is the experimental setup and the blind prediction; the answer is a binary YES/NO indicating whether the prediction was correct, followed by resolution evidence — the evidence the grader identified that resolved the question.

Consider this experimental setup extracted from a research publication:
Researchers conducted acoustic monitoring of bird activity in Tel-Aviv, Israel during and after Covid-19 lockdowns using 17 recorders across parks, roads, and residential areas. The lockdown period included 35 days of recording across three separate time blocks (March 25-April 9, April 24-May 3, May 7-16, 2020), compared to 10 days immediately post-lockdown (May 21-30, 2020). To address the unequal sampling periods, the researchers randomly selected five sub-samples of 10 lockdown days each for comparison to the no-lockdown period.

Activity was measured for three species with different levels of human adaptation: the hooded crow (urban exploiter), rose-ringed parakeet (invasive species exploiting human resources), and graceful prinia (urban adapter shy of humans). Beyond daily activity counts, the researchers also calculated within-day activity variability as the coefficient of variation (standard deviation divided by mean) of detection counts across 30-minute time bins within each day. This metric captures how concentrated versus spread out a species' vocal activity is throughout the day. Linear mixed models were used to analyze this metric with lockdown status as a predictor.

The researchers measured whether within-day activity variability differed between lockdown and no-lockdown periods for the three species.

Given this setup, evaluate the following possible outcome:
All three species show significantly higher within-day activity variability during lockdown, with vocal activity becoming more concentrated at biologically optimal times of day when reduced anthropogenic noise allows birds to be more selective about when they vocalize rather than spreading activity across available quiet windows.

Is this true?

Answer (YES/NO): NO